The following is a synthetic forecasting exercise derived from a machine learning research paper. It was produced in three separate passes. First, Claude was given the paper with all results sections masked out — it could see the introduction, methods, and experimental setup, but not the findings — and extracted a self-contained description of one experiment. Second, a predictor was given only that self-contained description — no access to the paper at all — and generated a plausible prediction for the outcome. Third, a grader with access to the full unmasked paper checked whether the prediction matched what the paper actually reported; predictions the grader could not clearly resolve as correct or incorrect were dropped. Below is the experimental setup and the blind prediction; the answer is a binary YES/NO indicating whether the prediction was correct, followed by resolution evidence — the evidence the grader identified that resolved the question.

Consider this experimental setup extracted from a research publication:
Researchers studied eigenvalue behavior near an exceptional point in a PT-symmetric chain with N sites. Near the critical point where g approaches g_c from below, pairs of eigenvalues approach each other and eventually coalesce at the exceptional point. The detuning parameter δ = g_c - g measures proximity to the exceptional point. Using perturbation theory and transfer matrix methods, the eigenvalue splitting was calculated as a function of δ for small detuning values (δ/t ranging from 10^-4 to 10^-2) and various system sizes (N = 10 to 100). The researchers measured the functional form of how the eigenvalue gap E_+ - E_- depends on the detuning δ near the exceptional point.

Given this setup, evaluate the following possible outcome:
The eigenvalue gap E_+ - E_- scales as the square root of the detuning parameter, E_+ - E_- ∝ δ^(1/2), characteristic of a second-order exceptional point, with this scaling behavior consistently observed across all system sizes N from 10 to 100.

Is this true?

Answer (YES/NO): YES